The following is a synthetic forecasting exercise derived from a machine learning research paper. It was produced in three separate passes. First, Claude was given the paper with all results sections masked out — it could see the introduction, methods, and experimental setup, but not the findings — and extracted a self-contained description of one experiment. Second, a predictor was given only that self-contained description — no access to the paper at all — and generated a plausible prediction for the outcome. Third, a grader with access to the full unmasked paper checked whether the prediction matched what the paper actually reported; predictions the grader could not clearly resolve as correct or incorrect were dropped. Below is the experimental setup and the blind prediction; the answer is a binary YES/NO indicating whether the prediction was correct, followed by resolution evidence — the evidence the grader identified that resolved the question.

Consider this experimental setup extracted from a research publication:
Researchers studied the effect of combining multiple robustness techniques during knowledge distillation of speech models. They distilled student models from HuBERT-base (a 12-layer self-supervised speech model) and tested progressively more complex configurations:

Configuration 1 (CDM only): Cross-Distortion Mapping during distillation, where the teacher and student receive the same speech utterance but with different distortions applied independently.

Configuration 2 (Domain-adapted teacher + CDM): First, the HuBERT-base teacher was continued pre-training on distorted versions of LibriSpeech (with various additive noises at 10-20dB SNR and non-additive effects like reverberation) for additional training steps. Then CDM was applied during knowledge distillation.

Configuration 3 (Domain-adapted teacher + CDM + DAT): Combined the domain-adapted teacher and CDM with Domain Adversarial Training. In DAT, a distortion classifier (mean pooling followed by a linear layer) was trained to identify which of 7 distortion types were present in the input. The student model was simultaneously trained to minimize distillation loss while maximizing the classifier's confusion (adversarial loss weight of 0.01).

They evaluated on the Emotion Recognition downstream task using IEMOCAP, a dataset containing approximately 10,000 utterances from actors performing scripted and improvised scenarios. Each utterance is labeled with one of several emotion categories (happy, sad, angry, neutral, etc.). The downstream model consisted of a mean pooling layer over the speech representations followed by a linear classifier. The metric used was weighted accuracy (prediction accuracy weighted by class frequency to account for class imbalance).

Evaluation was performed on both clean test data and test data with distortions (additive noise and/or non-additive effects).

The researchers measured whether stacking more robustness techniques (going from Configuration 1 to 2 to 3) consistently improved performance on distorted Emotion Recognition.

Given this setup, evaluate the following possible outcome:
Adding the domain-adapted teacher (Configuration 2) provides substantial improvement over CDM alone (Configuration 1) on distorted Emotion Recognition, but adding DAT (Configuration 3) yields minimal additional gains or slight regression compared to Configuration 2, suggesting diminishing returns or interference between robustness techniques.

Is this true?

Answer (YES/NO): NO